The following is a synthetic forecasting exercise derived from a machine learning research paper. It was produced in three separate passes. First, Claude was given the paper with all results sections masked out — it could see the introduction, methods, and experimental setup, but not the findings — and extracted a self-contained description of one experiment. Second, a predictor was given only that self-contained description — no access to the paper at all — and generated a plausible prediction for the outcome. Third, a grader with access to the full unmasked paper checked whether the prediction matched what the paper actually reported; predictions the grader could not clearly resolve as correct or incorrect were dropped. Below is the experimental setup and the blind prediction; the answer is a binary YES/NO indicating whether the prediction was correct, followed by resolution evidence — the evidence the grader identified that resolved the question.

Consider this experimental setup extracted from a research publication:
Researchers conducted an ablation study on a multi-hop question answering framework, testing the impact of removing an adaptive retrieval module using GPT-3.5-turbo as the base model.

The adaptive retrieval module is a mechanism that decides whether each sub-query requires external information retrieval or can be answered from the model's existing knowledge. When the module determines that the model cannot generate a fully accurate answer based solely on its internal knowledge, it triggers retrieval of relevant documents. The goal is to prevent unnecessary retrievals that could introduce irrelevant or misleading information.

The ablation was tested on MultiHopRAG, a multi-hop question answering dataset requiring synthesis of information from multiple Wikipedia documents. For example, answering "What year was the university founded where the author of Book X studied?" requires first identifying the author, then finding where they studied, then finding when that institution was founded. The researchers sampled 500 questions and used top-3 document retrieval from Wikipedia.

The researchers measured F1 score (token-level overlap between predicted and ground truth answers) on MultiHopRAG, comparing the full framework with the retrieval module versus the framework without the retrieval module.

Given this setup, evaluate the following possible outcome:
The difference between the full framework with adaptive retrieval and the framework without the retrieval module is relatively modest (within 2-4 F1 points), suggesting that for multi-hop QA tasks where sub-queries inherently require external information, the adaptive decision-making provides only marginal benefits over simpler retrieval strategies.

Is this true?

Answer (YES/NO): NO